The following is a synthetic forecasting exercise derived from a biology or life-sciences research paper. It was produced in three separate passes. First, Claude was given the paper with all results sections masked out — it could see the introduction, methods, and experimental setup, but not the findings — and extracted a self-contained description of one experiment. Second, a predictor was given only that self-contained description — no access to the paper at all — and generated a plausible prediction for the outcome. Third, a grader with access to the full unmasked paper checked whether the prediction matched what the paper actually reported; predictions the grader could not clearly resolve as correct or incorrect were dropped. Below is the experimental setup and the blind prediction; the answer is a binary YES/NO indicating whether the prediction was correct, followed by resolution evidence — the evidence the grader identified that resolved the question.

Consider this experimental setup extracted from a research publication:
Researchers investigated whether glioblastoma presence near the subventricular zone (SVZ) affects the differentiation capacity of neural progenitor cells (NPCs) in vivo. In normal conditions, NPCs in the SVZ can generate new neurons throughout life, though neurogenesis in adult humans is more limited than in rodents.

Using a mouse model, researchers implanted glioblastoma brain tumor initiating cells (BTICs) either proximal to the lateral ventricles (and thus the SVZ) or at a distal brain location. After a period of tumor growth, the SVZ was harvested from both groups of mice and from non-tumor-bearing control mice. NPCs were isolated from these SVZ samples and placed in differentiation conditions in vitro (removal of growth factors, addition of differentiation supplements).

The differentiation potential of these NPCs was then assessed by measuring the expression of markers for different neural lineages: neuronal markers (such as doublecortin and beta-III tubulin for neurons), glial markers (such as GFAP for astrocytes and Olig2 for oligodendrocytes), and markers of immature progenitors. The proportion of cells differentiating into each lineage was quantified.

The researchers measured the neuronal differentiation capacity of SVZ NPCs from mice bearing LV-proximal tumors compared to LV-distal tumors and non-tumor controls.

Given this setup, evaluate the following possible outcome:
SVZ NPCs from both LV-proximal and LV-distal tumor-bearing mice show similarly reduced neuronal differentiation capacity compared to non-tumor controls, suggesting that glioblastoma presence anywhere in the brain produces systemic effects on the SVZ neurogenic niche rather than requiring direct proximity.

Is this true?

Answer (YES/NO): NO